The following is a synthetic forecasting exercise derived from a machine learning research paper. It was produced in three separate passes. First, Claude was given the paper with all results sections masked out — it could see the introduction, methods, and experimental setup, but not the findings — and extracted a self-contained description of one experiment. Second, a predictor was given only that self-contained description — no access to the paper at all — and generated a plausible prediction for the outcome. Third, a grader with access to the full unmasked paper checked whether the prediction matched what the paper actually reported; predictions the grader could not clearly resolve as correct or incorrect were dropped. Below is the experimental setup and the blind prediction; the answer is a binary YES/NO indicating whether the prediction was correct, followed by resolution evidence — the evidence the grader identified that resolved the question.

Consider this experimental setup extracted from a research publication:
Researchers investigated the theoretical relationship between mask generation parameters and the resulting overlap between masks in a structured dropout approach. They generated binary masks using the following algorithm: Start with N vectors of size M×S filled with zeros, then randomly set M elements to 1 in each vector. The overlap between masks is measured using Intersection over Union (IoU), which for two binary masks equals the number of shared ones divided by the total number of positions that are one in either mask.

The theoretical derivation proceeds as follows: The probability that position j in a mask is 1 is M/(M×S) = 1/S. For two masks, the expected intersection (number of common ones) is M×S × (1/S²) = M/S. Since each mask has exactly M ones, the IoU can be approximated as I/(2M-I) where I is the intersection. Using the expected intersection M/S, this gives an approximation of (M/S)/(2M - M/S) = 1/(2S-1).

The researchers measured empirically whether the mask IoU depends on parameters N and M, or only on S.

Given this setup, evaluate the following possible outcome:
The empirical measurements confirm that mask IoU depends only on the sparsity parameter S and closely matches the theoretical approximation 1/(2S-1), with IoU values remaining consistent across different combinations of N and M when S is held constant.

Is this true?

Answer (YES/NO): YES